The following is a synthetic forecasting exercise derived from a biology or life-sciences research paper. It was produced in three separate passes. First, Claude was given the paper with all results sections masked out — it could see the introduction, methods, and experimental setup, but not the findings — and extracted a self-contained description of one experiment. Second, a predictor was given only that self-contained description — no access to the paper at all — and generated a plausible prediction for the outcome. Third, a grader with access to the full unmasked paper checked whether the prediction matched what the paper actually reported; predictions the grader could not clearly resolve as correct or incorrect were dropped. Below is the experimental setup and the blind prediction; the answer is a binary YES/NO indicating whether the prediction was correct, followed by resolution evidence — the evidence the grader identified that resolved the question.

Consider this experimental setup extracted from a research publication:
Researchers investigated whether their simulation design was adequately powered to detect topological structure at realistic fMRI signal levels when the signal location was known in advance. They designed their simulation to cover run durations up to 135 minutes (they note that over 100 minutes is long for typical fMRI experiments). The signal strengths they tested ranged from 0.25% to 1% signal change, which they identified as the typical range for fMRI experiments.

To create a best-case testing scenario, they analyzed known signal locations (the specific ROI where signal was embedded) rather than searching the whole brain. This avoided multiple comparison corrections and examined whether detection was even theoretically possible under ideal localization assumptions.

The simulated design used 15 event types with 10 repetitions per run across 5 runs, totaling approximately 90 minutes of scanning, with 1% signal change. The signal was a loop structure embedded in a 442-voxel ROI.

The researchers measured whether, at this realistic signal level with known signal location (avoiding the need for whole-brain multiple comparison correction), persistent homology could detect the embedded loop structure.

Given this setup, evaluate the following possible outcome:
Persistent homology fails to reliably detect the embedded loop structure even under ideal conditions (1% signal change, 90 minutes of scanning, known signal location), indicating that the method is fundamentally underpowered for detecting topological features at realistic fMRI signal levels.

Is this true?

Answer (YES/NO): YES